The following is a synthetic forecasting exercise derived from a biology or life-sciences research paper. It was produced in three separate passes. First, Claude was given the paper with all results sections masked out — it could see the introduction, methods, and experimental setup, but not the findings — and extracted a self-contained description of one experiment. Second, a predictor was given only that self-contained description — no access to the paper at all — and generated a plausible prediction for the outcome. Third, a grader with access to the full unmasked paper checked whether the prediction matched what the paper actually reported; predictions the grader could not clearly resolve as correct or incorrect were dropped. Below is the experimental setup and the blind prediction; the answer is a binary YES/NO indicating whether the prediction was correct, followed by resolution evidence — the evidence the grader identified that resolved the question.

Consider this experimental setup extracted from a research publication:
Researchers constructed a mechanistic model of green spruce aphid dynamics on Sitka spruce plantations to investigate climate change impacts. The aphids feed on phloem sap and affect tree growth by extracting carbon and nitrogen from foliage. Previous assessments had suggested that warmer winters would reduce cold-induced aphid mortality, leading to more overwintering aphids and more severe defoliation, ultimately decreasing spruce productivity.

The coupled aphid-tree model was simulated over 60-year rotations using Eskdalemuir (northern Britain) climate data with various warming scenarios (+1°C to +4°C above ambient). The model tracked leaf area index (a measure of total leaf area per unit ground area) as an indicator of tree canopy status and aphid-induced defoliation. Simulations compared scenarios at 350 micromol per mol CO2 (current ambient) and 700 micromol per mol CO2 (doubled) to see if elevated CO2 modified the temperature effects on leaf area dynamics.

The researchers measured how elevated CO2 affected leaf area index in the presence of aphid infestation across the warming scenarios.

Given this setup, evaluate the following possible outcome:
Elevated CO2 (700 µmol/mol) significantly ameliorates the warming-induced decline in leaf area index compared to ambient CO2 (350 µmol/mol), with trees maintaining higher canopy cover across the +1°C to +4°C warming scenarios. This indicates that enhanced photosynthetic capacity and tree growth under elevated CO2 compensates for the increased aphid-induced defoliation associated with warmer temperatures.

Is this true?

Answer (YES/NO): NO